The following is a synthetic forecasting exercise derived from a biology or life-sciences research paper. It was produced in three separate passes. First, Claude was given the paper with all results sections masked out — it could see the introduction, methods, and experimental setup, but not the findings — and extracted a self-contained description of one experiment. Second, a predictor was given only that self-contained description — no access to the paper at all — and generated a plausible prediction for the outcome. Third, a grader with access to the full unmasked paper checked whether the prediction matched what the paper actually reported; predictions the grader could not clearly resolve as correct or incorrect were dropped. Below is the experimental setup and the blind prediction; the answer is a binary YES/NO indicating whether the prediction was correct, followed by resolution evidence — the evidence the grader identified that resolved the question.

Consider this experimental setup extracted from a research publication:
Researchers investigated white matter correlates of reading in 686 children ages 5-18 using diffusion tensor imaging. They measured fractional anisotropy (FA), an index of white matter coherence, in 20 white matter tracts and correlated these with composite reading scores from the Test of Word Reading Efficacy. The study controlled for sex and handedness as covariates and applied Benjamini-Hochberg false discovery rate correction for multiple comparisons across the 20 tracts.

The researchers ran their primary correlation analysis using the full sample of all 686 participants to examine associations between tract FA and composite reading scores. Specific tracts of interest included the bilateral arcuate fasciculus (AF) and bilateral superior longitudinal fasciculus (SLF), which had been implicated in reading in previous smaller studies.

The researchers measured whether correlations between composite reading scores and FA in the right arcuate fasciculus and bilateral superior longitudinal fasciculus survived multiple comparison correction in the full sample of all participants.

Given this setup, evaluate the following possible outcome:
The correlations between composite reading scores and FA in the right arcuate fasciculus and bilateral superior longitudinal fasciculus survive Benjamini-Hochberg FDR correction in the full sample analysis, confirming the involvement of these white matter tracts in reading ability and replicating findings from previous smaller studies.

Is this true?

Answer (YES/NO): NO